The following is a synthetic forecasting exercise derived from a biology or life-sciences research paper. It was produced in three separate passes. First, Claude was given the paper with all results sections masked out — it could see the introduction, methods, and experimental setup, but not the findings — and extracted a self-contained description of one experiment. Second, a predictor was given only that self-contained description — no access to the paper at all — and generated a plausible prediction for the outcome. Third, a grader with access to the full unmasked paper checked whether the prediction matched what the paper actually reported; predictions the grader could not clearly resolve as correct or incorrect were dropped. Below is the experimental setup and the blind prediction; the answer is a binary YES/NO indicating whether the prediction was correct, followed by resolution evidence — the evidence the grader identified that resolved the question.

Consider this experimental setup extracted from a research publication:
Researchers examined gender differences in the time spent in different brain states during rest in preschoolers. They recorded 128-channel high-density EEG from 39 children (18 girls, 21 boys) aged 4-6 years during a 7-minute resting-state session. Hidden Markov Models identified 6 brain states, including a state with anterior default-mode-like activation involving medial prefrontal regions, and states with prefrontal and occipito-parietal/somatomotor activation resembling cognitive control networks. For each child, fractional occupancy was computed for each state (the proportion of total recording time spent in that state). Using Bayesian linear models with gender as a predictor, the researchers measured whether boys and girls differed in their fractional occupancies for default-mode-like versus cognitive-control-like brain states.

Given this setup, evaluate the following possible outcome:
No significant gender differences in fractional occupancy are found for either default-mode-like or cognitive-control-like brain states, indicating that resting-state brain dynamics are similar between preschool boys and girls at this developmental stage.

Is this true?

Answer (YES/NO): NO